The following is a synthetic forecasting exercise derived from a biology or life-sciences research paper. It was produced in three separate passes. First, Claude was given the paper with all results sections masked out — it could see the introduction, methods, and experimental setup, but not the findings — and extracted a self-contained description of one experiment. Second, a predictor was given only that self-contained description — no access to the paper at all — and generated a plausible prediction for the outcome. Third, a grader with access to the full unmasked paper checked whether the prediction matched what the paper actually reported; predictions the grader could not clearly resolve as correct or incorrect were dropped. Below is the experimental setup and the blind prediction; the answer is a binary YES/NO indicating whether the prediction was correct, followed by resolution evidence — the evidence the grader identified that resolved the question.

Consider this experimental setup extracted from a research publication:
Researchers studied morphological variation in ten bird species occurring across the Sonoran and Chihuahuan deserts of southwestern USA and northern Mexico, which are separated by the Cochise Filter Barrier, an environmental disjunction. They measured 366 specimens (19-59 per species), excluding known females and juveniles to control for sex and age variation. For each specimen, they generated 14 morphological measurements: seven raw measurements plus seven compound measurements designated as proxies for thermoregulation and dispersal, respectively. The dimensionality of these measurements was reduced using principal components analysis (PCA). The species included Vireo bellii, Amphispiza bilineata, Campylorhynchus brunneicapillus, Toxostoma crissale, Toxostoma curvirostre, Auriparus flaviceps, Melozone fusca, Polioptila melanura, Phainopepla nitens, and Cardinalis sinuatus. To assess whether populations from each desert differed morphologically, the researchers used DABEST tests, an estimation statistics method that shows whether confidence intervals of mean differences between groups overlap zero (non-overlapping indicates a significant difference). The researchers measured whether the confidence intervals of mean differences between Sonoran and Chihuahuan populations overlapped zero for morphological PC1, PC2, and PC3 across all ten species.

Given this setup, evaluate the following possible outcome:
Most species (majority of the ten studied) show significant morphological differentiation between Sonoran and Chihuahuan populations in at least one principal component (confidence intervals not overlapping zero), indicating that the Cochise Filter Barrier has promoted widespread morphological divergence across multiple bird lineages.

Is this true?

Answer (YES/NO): YES